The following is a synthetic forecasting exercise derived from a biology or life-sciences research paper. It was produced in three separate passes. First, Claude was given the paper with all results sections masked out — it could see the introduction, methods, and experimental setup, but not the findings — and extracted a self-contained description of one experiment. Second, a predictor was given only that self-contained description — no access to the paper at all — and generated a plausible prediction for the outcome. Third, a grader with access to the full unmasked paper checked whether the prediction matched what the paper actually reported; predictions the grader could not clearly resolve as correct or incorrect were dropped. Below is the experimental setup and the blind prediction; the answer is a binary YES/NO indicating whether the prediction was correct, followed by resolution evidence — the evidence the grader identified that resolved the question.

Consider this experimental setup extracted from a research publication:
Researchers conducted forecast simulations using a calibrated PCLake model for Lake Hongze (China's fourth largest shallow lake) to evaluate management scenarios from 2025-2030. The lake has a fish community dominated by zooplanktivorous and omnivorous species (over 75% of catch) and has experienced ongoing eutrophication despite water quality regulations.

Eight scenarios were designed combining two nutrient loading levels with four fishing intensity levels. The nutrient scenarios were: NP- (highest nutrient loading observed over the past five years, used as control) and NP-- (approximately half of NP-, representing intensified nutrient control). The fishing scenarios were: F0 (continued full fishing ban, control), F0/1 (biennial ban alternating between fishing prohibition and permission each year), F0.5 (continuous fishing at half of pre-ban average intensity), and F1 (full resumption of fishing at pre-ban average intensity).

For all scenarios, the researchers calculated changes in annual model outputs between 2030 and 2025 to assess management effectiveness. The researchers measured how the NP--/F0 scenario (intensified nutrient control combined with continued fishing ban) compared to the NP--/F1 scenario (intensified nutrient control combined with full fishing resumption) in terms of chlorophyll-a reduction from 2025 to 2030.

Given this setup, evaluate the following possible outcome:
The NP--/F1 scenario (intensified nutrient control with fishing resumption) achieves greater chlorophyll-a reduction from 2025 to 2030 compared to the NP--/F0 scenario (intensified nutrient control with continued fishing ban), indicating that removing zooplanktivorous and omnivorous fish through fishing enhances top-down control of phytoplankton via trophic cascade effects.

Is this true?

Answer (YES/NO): YES